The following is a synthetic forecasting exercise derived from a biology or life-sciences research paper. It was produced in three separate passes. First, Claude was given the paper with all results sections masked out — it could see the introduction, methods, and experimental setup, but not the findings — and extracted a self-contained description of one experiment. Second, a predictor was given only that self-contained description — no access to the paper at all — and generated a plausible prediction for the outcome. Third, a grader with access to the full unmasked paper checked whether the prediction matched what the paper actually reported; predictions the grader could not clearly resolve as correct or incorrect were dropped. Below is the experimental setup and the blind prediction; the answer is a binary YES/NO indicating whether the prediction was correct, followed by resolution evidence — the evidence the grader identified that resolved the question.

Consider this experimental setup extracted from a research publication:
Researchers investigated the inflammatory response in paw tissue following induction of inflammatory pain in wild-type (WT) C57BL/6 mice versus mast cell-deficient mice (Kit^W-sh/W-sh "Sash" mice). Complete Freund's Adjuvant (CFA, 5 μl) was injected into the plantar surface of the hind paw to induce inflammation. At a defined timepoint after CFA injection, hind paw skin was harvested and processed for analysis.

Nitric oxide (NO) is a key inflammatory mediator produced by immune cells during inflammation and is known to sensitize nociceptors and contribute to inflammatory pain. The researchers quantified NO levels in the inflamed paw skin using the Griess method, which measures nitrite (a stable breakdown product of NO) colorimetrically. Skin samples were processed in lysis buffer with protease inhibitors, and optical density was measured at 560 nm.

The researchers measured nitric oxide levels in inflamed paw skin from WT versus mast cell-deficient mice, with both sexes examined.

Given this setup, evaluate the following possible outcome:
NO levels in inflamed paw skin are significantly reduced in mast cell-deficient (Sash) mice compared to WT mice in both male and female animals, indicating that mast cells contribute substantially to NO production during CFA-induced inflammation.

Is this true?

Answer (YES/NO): NO